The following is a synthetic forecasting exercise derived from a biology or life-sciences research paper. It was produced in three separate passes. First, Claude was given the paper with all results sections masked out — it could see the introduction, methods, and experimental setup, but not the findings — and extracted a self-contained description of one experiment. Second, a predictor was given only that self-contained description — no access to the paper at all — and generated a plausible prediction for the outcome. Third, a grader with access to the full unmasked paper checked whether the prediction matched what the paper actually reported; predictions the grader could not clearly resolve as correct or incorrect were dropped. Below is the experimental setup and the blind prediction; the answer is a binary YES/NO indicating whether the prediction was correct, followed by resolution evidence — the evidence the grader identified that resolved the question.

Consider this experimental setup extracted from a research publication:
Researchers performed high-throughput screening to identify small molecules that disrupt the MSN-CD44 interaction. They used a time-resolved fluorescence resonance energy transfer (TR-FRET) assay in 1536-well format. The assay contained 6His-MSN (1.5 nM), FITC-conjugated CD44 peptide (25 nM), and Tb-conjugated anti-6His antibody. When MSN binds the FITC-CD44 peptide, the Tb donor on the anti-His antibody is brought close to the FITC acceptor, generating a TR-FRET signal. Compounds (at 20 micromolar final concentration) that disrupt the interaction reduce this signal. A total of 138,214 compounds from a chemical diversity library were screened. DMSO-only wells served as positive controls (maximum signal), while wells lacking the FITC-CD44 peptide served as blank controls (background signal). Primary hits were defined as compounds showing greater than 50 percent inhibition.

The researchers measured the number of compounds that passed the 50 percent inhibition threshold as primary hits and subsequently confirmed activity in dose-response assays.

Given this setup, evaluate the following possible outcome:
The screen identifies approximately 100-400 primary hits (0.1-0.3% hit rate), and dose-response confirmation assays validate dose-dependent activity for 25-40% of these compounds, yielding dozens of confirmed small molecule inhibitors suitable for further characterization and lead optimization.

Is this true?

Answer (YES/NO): NO